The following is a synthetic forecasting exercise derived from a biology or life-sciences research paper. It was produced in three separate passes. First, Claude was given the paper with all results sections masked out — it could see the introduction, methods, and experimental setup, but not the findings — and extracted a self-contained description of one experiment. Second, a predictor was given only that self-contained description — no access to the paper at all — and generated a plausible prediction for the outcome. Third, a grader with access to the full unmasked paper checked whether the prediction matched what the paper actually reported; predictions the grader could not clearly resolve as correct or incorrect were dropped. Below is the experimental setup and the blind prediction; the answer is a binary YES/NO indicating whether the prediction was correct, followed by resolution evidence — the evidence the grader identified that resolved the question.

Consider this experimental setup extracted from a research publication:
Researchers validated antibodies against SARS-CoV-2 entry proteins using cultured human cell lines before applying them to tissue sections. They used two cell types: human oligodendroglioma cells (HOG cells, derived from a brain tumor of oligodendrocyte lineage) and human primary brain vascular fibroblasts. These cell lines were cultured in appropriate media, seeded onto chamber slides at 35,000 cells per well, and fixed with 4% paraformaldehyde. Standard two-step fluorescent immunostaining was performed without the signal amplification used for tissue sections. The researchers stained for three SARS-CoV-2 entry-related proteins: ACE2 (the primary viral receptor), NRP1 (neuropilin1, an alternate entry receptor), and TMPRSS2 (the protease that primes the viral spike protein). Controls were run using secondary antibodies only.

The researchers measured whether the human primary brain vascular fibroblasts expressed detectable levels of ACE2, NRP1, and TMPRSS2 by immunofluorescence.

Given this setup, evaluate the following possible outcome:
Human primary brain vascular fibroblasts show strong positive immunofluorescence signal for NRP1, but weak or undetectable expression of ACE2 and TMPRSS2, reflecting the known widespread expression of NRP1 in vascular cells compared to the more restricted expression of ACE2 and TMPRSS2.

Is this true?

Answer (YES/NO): NO